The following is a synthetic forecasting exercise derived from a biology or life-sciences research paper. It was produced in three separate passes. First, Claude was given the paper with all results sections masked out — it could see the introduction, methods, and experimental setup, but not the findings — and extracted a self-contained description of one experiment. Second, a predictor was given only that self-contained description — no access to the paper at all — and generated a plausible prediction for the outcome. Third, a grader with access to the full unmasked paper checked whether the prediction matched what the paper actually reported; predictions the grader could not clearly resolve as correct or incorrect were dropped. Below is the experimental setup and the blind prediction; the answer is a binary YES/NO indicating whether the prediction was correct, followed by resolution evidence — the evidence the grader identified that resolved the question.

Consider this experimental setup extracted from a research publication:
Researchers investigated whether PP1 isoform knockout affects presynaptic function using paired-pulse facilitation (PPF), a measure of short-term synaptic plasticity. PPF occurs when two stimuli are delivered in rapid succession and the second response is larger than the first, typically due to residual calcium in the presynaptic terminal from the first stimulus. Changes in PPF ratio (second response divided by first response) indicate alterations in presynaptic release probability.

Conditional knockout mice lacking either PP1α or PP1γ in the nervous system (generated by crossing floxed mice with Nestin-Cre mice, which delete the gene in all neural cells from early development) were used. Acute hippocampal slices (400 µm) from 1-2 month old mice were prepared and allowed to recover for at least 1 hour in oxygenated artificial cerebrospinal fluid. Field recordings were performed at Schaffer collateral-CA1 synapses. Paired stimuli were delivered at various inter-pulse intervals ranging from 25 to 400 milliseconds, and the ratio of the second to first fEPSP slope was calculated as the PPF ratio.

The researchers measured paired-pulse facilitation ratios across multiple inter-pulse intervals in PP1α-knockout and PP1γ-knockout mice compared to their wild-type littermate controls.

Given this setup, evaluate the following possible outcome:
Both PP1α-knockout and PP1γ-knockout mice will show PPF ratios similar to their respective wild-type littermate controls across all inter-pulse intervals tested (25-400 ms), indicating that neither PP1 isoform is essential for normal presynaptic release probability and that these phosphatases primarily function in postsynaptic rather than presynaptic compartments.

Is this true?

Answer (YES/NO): YES